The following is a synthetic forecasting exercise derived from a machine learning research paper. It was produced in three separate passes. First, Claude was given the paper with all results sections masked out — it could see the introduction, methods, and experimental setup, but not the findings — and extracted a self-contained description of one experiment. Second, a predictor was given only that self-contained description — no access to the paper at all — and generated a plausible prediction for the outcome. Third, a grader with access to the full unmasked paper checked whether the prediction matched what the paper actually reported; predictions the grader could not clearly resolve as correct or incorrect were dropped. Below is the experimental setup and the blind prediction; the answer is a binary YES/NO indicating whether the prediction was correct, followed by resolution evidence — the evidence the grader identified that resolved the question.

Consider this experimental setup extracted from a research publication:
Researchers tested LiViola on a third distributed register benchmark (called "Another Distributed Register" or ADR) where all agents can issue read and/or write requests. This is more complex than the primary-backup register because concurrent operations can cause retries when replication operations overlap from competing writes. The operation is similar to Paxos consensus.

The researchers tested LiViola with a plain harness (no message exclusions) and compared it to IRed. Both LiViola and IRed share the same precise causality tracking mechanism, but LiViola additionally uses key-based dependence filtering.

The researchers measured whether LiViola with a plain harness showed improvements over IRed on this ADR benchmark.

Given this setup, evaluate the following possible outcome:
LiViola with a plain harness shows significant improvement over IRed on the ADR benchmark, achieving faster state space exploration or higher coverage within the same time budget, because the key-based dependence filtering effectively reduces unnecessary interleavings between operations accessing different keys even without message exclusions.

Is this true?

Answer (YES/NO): NO